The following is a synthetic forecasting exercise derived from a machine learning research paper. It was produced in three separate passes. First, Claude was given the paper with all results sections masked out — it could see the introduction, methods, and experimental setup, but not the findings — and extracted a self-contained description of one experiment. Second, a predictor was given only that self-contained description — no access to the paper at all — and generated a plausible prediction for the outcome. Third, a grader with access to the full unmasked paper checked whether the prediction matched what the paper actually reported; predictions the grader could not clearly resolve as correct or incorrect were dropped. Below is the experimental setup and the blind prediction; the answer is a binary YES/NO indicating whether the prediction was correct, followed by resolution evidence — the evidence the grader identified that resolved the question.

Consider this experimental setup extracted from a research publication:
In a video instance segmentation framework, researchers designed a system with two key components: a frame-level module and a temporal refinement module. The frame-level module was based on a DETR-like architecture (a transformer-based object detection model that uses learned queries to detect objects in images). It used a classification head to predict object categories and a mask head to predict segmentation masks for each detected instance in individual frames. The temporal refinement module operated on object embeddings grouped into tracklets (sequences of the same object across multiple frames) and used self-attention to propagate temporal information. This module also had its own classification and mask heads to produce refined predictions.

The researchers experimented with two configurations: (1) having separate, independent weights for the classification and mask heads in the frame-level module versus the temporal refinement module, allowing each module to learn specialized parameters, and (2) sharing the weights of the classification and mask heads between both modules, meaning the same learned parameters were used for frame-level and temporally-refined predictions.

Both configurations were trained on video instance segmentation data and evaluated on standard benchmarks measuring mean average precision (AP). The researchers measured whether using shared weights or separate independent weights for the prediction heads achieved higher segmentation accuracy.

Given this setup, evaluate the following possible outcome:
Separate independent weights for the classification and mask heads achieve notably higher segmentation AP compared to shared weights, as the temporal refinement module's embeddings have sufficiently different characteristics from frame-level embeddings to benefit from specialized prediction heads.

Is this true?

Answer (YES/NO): NO